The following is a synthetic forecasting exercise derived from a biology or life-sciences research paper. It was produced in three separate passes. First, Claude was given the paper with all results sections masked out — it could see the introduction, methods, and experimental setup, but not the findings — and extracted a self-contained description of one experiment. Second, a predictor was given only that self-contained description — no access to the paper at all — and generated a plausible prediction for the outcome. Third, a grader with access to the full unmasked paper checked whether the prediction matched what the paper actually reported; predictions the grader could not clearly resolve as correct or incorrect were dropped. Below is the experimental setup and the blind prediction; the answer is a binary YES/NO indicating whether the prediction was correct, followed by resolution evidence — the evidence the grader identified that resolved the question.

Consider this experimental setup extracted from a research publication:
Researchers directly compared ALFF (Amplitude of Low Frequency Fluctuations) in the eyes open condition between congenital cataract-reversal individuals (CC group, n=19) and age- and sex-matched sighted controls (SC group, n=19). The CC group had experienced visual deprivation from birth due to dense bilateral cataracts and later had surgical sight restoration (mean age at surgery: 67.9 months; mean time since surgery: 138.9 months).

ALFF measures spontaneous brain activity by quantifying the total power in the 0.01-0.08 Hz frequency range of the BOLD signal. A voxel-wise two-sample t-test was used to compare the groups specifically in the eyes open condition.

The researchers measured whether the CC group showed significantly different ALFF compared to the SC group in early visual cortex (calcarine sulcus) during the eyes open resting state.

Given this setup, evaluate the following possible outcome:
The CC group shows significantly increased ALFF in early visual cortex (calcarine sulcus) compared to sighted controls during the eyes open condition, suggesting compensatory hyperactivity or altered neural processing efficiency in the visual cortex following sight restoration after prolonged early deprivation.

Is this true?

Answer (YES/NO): YES